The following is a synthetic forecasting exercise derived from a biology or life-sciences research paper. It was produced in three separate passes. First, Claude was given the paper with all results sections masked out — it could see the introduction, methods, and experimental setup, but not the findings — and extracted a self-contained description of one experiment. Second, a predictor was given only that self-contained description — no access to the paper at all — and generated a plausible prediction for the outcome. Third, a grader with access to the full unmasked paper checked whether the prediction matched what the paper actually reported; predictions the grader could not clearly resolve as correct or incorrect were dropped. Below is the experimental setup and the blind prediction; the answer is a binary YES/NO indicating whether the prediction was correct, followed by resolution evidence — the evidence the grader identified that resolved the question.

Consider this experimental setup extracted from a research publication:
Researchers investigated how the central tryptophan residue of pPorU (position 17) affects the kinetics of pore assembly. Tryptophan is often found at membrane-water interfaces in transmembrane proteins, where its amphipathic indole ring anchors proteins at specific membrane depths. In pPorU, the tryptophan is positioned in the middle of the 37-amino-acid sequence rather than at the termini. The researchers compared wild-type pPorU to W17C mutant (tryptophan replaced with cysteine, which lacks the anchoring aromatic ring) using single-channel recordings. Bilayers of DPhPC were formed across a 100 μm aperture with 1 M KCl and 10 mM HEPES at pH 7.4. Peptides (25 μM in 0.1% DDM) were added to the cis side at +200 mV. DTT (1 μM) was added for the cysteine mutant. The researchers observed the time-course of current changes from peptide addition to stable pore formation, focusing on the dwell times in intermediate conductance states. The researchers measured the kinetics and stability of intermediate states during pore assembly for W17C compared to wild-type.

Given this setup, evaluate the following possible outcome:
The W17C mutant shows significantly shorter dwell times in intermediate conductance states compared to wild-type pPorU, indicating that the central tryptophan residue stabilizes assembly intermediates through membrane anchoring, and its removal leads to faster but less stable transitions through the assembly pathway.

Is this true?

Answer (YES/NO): NO